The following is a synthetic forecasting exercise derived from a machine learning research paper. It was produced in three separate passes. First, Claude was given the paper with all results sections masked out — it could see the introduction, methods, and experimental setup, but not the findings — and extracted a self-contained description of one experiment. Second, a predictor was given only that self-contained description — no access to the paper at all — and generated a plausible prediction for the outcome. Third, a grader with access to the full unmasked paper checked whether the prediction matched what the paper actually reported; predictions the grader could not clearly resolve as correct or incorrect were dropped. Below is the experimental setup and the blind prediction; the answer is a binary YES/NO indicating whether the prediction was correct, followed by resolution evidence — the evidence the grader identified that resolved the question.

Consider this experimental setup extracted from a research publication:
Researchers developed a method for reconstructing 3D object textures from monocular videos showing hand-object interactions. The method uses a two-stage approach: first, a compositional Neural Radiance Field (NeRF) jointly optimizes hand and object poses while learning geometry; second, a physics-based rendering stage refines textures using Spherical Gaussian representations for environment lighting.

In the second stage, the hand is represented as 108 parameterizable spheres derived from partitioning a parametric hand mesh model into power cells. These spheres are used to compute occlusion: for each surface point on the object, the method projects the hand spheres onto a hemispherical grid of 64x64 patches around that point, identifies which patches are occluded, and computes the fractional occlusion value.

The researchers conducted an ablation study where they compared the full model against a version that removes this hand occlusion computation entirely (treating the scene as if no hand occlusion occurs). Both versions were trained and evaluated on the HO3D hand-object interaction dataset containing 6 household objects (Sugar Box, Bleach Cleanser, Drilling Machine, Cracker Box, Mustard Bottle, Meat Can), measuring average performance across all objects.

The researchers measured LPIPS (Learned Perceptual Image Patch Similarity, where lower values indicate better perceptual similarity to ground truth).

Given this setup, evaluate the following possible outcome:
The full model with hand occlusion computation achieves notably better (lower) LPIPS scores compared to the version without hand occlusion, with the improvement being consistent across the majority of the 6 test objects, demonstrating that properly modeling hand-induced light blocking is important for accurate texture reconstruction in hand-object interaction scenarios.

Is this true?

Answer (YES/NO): YES